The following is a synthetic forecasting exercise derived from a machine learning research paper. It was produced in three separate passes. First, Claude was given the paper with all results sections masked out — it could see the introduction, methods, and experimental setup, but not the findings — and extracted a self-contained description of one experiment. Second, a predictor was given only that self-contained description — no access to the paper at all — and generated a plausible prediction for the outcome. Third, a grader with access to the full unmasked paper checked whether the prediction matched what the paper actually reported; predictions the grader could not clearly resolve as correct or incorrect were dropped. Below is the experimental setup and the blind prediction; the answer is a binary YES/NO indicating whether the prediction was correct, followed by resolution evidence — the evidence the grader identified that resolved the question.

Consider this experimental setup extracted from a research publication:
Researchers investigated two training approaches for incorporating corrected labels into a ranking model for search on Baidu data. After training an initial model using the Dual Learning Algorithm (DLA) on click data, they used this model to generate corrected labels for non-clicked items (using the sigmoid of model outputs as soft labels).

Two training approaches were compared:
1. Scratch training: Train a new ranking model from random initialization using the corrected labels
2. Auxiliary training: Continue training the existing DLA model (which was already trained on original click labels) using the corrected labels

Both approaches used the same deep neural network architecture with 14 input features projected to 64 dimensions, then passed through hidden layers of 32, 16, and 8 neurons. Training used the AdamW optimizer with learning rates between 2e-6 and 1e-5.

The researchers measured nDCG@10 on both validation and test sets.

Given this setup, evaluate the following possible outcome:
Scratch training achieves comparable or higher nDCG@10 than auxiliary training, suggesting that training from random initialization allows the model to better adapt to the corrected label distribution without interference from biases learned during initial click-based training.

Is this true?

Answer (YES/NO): YES